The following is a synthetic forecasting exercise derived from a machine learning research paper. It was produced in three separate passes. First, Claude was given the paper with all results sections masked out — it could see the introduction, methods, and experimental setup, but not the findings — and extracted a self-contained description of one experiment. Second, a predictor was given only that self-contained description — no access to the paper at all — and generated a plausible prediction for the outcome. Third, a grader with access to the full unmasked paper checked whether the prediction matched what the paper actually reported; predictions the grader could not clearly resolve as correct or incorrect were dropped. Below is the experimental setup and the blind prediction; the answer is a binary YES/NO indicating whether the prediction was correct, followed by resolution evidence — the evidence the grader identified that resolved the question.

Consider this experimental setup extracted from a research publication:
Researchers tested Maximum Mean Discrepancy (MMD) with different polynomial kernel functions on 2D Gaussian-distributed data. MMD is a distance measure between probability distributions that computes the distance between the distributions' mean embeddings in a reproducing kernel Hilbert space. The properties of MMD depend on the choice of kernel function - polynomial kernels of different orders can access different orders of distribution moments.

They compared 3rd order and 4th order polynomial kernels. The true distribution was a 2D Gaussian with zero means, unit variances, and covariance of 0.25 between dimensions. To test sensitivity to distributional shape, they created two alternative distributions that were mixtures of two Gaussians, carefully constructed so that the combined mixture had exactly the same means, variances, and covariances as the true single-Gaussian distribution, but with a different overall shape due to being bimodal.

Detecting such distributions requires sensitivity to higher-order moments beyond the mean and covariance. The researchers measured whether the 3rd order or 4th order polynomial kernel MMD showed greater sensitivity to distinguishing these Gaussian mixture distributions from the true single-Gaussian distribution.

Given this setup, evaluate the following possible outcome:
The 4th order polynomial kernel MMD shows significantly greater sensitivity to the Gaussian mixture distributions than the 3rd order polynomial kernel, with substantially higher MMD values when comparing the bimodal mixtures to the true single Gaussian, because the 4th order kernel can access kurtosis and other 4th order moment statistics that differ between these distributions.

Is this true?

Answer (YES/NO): YES